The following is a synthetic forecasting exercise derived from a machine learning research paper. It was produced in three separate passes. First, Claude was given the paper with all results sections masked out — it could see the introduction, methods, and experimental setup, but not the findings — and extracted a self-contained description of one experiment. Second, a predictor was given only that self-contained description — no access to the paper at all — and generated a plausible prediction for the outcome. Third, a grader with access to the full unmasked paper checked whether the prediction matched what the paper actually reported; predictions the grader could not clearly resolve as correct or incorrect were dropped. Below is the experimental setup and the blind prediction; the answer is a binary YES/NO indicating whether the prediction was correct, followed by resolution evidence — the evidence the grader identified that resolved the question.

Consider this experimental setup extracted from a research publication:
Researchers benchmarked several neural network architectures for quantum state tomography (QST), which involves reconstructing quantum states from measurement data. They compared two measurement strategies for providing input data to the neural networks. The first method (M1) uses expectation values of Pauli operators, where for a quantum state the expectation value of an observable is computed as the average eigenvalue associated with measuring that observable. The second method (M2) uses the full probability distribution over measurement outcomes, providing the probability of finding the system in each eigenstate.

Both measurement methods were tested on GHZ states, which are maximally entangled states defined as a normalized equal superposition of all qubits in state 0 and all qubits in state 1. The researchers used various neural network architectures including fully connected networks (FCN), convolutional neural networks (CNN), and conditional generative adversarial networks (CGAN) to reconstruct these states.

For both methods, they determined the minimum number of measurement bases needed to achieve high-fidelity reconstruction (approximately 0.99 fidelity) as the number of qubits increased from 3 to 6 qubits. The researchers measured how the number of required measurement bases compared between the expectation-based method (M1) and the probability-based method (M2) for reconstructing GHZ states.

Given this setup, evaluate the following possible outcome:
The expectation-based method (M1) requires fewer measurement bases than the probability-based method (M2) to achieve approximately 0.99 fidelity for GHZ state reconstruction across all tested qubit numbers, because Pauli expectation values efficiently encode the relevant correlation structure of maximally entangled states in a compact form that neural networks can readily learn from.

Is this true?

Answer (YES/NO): NO